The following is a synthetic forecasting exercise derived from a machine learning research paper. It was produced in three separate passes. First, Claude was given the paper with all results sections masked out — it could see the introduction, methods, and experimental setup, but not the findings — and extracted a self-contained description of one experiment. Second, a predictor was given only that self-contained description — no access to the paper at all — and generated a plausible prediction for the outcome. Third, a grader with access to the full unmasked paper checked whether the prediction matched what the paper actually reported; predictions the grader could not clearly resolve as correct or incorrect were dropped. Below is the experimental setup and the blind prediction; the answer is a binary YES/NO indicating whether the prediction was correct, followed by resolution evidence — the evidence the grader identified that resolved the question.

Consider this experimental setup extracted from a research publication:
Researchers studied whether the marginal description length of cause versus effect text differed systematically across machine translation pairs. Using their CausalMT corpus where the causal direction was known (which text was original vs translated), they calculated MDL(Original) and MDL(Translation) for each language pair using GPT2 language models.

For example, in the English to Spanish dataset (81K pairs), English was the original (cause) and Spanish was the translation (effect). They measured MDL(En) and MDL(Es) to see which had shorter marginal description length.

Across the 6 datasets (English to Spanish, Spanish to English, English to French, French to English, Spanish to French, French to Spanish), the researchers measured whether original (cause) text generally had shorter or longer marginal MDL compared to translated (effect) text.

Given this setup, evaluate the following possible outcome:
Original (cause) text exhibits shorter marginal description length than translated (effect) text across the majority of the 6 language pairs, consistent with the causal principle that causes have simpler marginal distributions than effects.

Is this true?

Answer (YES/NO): NO